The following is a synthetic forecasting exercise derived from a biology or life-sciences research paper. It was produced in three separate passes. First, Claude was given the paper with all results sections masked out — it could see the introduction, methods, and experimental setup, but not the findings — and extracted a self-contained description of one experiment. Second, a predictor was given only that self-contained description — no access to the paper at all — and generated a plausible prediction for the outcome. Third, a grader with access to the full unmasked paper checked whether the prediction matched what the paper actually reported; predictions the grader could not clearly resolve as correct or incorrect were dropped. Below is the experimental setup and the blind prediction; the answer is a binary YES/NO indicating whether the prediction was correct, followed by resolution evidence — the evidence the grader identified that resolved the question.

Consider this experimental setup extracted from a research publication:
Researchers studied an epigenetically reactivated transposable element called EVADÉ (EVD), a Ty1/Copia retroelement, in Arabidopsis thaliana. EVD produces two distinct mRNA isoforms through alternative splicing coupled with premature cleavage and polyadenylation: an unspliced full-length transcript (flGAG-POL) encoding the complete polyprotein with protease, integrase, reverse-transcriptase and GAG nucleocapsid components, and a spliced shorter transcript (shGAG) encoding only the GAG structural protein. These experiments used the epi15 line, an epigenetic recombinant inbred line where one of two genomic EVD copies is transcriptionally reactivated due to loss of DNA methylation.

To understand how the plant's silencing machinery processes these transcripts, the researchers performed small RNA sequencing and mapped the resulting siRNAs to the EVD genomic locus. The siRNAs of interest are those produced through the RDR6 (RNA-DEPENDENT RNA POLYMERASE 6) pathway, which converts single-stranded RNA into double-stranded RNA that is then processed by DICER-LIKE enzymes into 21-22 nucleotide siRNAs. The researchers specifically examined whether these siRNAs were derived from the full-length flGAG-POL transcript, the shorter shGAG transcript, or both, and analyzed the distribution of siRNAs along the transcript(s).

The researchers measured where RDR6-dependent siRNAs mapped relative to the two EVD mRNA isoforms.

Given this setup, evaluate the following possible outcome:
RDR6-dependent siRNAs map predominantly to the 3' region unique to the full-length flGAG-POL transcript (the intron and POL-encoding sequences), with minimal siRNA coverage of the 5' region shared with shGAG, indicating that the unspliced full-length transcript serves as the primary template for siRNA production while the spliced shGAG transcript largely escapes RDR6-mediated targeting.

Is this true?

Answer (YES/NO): NO